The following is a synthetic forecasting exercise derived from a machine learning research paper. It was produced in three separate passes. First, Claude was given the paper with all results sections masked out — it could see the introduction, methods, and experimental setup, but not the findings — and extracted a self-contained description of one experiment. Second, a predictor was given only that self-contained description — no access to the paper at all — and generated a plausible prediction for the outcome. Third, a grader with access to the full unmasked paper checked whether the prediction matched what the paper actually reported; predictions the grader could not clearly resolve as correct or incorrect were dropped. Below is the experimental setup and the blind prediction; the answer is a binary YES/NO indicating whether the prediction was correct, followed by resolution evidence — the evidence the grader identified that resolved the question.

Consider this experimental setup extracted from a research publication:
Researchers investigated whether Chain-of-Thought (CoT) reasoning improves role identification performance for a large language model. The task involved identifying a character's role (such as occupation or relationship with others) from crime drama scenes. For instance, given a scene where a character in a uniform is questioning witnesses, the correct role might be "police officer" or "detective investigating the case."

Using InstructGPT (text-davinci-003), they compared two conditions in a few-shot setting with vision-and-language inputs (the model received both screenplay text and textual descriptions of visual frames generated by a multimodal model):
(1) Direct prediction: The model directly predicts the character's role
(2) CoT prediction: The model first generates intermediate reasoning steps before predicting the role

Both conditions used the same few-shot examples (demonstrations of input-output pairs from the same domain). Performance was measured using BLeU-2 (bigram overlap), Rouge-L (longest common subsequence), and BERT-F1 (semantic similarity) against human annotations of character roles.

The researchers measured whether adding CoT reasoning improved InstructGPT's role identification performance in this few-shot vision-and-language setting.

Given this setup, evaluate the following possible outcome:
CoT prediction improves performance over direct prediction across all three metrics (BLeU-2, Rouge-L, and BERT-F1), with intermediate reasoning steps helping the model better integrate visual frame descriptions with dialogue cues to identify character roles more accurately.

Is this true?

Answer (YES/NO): NO